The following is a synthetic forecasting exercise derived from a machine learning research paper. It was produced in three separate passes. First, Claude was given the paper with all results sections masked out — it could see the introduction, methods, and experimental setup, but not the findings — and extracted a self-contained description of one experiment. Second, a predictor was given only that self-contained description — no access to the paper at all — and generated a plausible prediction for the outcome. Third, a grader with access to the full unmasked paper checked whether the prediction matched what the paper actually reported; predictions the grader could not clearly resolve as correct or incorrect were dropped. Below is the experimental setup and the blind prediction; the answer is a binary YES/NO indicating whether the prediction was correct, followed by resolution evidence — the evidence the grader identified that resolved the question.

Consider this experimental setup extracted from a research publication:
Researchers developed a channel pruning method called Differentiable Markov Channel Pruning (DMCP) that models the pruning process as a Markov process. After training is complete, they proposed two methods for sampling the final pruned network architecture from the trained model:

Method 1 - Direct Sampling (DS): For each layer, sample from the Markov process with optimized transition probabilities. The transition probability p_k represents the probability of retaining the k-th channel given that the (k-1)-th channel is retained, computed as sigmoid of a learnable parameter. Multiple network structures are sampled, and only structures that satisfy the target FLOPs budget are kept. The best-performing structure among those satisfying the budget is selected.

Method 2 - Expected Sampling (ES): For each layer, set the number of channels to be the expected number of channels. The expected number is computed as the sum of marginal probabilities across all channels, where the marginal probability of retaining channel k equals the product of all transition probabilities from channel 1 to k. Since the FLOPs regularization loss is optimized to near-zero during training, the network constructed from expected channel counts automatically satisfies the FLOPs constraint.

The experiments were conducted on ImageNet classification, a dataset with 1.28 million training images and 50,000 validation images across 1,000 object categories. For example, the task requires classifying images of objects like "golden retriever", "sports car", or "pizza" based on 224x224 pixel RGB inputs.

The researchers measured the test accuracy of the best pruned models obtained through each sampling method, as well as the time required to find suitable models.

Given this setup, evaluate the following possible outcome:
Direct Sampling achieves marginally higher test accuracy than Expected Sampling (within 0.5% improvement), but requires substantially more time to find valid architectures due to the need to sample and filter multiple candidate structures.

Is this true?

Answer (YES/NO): NO